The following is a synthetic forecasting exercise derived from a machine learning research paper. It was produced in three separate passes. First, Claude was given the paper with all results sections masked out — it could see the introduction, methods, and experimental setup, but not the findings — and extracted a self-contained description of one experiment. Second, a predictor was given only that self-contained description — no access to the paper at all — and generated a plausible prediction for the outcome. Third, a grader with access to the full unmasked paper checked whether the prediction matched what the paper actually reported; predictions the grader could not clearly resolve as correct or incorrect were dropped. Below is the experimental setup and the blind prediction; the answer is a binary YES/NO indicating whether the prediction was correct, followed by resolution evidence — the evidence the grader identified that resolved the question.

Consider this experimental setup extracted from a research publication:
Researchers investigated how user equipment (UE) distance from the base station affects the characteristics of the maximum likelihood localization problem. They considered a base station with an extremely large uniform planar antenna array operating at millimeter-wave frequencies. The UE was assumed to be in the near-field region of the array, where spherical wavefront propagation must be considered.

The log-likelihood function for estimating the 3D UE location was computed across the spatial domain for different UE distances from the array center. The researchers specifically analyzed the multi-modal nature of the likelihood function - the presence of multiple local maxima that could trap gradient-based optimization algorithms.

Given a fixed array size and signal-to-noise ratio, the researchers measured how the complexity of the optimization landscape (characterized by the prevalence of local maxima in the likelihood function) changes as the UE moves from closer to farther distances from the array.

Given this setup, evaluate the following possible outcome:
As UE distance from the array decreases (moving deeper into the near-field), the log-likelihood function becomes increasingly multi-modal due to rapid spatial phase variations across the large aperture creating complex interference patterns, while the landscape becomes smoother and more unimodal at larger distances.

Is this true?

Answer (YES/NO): YES